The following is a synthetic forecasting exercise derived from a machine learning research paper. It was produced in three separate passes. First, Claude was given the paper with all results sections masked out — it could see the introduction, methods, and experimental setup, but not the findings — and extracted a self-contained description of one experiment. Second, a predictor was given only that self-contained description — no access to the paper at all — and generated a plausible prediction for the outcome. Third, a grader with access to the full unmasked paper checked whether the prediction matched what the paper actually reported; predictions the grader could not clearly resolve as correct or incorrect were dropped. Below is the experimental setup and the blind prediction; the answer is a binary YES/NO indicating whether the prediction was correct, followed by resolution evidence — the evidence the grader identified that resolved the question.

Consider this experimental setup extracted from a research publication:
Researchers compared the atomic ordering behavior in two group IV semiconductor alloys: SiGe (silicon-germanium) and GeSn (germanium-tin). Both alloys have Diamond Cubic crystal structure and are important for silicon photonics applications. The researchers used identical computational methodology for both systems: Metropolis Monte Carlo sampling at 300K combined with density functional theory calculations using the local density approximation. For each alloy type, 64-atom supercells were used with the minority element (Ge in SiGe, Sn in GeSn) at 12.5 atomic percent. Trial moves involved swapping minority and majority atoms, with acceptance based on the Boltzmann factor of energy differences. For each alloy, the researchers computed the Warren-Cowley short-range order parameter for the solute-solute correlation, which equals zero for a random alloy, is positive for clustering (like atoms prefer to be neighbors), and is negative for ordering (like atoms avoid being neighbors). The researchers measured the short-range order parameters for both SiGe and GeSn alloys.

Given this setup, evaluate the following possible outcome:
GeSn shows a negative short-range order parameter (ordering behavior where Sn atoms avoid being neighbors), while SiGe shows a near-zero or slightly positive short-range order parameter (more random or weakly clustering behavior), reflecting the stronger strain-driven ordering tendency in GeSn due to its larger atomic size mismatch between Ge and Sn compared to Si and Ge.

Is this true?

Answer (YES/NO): YES